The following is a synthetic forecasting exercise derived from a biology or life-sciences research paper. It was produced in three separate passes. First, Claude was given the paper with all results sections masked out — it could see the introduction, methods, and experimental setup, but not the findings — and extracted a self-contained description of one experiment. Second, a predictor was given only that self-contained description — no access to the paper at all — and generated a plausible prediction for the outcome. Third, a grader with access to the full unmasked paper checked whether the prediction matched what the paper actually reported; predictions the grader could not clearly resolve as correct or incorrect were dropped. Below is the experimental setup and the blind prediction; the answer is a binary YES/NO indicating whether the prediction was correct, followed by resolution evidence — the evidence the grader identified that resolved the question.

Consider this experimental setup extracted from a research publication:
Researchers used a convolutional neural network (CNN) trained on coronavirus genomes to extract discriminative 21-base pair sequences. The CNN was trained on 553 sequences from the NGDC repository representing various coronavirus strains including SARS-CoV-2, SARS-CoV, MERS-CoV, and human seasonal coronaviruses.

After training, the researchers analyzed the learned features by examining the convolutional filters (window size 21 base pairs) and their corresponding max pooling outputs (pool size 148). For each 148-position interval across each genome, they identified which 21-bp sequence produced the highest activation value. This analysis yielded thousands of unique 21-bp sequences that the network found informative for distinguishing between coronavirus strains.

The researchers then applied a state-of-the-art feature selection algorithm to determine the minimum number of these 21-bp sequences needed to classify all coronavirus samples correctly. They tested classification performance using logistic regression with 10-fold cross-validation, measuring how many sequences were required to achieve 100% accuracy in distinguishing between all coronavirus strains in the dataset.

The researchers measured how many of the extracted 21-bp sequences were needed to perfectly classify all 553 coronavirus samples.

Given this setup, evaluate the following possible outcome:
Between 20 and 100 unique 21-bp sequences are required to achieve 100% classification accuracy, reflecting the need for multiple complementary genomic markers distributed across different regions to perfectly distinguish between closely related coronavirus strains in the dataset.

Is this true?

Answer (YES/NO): YES